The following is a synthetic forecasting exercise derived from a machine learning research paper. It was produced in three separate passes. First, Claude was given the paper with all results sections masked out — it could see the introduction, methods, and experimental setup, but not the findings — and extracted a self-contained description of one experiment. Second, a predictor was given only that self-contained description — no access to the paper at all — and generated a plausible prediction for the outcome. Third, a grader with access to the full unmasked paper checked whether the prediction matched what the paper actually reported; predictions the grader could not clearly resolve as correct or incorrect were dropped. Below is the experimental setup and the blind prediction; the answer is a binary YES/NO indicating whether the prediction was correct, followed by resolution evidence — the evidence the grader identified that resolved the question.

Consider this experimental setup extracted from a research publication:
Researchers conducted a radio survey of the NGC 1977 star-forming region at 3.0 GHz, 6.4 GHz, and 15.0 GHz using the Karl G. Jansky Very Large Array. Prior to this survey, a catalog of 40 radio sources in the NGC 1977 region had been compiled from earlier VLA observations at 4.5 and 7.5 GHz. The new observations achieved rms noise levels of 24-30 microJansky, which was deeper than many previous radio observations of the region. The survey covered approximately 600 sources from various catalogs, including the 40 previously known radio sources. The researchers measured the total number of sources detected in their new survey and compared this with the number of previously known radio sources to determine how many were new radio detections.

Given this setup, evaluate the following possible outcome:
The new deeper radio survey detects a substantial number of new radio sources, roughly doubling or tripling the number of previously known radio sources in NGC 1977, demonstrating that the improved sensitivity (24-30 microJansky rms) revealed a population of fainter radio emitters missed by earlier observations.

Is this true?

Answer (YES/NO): NO